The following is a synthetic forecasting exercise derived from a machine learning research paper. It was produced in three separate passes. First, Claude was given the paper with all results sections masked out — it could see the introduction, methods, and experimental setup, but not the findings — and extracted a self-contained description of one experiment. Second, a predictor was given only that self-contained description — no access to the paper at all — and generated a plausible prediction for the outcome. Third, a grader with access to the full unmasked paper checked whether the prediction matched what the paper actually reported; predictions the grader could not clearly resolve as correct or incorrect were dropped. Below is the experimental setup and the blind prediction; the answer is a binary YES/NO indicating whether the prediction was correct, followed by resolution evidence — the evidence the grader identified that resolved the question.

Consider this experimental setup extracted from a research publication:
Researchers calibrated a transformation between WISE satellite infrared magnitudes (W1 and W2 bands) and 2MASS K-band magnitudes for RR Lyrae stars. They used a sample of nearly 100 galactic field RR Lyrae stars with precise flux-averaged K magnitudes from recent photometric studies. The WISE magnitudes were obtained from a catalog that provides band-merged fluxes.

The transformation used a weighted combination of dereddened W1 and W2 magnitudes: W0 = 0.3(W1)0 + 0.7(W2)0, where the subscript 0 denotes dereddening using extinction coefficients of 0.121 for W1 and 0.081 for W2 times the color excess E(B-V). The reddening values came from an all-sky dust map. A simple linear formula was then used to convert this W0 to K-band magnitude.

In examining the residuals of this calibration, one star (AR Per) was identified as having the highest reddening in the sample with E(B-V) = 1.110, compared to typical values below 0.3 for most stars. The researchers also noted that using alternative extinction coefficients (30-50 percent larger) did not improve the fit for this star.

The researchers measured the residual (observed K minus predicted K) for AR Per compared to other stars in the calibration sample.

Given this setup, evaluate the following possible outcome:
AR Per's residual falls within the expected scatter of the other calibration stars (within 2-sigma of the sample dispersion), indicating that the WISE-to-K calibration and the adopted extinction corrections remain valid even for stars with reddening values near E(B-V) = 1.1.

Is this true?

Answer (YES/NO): NO